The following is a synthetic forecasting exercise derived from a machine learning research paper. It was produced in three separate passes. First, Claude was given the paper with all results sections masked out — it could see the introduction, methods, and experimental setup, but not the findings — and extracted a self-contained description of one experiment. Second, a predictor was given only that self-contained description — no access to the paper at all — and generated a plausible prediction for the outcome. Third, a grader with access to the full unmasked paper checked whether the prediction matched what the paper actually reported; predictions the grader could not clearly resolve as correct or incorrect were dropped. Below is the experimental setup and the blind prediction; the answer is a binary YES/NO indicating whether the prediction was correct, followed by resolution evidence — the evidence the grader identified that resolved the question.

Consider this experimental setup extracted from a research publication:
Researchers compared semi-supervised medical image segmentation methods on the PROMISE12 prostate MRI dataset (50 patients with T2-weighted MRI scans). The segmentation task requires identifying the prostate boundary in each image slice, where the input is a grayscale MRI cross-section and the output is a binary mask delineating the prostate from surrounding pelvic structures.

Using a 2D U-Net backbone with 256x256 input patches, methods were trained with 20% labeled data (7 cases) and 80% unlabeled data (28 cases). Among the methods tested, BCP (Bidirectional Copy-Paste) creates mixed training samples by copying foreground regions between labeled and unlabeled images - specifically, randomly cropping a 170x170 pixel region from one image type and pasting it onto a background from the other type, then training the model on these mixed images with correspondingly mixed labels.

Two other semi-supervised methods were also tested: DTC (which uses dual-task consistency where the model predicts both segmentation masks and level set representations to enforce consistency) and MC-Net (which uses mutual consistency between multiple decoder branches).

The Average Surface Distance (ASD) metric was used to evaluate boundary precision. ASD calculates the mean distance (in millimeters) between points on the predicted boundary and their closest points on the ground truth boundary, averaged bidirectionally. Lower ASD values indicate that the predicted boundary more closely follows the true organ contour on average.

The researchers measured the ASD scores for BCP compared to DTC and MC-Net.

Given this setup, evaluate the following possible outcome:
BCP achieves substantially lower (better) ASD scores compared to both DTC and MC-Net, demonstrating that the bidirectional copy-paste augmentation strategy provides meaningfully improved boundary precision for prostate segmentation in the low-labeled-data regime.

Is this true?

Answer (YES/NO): NO